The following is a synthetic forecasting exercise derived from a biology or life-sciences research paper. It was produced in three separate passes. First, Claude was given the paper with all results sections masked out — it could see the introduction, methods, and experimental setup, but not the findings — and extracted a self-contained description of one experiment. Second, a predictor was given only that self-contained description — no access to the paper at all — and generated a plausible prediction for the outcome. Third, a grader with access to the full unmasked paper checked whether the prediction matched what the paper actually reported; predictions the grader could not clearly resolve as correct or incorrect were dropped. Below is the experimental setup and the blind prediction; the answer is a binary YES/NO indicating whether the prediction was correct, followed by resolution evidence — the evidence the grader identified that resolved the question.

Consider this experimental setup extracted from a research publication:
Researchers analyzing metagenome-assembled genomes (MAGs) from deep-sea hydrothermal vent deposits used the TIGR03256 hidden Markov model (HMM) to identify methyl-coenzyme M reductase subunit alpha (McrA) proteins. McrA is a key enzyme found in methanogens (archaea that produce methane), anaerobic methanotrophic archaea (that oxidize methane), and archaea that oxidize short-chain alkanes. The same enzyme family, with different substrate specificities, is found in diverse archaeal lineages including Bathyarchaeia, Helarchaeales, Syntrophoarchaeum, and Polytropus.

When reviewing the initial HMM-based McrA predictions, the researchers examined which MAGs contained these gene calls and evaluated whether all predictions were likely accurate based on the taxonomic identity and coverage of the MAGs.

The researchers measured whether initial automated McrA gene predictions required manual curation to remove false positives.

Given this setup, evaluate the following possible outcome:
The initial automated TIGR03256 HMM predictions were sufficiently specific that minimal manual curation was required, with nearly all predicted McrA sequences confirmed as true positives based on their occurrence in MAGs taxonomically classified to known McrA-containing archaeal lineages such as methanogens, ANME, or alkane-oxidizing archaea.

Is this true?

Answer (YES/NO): NO